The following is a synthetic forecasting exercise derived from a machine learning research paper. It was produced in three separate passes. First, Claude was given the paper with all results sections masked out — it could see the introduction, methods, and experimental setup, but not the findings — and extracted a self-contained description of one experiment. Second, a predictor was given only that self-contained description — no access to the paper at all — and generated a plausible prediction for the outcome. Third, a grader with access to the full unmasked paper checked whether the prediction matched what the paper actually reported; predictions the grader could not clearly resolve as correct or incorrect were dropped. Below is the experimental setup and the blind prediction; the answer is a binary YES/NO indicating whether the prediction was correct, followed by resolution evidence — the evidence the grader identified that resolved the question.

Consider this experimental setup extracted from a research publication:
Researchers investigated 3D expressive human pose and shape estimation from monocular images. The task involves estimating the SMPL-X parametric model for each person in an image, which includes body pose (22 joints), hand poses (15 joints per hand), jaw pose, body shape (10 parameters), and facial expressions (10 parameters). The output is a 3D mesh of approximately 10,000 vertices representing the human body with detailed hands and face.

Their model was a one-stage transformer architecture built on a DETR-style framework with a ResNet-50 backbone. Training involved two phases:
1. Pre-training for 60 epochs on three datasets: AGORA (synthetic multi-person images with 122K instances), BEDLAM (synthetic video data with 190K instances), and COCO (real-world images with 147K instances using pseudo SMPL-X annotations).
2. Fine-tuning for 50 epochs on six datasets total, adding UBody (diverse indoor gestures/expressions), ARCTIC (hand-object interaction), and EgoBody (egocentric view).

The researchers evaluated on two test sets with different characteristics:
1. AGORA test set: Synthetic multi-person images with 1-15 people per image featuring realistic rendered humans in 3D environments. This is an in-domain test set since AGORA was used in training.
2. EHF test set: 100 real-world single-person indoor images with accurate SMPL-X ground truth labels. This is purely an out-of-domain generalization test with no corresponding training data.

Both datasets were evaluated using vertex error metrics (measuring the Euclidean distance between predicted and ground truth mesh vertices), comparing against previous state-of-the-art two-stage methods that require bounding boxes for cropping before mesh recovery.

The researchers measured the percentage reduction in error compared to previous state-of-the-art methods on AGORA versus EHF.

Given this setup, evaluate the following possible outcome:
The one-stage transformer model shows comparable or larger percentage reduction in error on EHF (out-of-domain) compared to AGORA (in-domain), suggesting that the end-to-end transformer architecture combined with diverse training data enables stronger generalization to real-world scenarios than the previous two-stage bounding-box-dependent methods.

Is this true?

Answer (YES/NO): YES